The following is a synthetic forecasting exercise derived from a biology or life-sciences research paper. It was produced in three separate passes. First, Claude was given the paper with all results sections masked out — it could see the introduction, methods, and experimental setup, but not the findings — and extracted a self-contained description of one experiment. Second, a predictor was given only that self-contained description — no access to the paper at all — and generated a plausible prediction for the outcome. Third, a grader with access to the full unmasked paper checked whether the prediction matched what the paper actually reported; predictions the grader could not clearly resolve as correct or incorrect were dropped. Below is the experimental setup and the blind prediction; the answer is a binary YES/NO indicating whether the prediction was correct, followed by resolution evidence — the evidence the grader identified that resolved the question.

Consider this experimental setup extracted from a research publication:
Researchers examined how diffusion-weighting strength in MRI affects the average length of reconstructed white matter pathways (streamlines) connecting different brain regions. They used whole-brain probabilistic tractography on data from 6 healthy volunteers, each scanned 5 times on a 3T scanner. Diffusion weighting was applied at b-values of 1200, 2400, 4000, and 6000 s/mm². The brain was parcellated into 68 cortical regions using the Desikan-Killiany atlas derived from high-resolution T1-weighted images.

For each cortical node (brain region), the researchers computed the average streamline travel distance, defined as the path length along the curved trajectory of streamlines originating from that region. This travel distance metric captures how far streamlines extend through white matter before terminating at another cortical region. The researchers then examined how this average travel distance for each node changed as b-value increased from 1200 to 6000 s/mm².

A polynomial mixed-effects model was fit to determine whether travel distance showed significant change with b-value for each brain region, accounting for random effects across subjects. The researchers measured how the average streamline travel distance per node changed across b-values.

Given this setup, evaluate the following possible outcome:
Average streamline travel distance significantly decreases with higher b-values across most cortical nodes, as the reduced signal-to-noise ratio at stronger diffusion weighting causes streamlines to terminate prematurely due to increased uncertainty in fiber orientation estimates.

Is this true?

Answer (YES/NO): NO